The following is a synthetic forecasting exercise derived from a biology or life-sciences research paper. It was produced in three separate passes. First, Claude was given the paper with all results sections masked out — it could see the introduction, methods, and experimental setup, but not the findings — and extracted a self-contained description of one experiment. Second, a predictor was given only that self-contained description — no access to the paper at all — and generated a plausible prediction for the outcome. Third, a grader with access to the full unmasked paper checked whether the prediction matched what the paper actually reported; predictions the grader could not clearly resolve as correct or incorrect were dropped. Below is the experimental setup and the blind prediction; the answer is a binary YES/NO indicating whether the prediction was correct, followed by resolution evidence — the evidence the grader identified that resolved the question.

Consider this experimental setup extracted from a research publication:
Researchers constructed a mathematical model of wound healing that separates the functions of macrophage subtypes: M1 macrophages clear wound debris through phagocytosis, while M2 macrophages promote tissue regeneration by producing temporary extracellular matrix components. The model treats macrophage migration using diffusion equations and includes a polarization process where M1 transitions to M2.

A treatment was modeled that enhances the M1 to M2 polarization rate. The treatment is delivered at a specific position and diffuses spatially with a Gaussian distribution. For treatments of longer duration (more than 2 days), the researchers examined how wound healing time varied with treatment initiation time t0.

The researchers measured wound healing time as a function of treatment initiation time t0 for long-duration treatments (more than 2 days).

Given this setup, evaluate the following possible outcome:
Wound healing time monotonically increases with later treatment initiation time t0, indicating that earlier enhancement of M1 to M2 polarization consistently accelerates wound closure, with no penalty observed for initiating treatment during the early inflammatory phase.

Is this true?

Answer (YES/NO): NO